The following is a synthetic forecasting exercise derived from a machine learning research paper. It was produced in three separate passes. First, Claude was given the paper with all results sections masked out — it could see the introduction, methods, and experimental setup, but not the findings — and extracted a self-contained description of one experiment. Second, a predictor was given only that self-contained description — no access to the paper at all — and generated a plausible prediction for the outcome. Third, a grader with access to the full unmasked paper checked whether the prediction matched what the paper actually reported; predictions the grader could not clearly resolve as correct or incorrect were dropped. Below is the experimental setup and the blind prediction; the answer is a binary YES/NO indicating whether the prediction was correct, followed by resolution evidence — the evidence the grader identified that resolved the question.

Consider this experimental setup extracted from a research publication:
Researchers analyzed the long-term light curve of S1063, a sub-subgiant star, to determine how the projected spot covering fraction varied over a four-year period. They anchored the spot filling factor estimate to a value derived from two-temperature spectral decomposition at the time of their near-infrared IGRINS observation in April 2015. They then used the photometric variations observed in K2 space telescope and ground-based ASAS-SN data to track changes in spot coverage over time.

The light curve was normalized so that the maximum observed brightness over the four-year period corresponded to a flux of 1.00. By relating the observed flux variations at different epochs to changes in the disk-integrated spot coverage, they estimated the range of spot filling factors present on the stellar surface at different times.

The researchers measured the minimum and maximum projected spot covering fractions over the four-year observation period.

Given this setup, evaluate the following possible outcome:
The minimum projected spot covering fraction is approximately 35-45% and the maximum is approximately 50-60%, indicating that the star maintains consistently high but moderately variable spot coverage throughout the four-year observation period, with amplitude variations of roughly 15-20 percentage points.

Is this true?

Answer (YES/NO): NO